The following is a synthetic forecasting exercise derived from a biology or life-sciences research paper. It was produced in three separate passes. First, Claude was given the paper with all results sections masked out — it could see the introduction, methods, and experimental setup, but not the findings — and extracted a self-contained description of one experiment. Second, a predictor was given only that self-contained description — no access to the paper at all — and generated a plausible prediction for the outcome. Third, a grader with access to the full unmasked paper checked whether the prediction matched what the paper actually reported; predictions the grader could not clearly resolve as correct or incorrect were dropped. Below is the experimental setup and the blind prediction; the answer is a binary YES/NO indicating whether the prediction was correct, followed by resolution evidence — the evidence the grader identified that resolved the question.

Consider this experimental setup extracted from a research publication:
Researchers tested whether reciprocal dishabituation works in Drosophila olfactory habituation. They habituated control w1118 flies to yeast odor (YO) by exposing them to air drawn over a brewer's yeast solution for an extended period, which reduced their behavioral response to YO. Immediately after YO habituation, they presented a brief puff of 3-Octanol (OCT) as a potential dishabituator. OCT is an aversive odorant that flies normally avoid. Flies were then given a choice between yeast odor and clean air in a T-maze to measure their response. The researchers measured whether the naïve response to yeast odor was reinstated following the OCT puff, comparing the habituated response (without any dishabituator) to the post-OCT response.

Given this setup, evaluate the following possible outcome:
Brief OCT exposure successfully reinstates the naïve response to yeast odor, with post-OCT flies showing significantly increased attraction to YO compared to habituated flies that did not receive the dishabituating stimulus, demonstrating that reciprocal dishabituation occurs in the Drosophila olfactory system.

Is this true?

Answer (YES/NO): NO